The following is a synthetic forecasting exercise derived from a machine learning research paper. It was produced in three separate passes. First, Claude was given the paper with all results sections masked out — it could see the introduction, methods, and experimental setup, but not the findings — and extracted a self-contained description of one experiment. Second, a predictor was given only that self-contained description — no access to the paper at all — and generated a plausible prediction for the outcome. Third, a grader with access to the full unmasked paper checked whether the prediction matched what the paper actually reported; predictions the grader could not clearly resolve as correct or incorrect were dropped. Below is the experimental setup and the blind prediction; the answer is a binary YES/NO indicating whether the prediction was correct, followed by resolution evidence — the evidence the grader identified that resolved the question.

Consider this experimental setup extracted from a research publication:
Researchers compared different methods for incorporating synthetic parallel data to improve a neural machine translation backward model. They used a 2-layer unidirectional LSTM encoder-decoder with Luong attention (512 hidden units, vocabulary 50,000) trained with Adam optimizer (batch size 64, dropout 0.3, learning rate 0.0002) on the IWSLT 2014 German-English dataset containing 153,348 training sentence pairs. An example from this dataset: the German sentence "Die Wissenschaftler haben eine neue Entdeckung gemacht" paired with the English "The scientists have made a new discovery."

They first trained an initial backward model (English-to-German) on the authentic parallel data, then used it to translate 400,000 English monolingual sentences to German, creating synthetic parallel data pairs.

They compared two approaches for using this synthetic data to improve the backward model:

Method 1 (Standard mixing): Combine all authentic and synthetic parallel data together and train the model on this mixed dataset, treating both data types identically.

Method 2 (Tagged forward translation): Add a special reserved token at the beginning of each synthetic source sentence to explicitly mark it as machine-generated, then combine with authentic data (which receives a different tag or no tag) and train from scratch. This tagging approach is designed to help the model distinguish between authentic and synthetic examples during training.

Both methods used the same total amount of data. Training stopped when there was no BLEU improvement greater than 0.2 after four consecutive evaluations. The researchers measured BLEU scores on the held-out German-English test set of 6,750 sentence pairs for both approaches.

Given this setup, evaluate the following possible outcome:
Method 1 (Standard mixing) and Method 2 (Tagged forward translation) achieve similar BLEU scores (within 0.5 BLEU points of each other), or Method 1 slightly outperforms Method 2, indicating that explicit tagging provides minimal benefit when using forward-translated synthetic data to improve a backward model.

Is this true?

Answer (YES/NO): YES